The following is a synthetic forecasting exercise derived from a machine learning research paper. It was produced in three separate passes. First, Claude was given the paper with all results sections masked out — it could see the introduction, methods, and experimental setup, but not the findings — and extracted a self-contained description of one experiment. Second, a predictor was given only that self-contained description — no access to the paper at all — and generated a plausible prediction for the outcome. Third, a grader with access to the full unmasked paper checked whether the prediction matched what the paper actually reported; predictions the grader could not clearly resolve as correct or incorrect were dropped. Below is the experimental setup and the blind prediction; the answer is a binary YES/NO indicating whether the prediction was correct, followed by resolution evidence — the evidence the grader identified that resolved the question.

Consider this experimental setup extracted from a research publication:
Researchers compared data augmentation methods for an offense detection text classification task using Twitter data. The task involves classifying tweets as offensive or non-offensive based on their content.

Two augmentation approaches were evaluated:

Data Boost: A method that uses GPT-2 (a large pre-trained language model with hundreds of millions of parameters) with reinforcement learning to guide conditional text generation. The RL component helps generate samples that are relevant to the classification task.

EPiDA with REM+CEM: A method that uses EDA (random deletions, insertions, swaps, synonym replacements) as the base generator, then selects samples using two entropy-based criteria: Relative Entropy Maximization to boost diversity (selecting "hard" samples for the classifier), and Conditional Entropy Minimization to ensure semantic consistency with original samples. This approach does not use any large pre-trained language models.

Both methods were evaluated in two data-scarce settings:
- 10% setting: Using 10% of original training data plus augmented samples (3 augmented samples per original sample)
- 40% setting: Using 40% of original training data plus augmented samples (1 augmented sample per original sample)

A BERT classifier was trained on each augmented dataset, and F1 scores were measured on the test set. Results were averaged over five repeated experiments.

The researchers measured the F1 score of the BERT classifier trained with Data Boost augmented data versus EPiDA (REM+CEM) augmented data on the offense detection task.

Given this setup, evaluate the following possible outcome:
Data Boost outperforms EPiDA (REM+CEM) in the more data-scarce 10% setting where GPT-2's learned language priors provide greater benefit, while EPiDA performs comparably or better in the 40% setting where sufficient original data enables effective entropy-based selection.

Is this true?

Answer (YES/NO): NO